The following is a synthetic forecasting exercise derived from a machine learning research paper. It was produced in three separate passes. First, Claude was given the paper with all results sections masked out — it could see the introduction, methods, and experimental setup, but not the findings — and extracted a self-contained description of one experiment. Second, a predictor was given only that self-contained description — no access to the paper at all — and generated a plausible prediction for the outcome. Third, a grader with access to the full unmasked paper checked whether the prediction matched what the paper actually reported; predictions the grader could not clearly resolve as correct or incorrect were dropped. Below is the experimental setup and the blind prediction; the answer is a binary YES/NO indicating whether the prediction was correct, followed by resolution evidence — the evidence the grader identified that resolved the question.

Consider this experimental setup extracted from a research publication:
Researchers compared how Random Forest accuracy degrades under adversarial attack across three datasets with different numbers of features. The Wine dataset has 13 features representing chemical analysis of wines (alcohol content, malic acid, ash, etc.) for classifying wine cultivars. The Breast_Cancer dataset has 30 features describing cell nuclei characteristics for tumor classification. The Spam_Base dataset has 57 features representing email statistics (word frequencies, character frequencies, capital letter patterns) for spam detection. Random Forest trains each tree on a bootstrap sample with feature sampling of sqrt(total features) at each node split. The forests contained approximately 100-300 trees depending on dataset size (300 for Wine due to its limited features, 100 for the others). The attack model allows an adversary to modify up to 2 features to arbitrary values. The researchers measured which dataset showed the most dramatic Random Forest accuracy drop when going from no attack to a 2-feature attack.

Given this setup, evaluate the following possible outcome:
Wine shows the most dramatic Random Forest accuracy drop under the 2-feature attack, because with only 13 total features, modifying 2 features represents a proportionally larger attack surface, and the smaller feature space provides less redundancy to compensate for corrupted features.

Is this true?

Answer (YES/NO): YES